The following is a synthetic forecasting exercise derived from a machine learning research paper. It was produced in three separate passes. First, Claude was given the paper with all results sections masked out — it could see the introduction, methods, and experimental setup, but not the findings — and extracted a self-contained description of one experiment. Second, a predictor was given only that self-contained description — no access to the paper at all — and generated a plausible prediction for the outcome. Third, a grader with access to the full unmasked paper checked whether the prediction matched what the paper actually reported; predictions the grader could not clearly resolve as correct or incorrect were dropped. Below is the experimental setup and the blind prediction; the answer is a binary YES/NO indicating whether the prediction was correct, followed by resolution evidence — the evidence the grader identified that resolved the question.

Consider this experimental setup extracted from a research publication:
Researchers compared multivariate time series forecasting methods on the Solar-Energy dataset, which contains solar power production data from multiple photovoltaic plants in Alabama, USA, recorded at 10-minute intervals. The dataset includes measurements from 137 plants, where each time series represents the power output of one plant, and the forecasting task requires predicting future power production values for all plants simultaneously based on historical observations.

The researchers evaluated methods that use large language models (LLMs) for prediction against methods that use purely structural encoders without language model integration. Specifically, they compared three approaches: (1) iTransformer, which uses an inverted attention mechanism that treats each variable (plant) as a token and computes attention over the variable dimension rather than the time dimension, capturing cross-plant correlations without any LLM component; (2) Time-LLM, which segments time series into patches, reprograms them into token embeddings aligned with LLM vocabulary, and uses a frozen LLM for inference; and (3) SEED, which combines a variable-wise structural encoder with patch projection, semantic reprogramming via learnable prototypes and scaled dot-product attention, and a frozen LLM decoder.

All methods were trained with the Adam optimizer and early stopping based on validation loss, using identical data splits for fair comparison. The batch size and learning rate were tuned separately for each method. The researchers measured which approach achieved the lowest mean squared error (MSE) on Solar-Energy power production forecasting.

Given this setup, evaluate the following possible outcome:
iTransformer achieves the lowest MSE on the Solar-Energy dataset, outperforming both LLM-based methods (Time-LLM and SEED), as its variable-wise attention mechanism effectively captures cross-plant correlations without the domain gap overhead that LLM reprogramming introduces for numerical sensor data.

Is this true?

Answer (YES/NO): YES